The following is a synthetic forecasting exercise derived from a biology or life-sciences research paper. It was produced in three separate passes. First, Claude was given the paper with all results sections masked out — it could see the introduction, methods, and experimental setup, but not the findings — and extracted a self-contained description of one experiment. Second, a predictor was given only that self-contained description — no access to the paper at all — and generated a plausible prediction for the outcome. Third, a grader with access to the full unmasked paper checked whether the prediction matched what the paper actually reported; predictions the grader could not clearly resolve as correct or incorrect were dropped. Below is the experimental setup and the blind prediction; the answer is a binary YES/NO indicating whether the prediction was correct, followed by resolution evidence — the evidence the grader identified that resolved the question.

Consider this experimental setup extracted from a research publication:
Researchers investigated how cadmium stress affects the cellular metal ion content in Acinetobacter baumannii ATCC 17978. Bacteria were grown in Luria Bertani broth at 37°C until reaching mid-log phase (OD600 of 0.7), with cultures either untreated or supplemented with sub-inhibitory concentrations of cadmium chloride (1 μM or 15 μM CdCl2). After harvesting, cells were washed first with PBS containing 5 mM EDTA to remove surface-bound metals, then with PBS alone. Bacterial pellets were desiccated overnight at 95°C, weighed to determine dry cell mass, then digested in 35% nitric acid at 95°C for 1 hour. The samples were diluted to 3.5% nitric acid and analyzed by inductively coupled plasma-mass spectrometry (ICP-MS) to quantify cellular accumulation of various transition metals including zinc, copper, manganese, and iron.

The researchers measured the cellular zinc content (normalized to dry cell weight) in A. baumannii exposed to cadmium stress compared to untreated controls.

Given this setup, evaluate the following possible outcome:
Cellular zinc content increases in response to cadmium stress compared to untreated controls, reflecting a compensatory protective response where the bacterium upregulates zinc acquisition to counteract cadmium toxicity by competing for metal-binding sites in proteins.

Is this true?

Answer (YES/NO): NO